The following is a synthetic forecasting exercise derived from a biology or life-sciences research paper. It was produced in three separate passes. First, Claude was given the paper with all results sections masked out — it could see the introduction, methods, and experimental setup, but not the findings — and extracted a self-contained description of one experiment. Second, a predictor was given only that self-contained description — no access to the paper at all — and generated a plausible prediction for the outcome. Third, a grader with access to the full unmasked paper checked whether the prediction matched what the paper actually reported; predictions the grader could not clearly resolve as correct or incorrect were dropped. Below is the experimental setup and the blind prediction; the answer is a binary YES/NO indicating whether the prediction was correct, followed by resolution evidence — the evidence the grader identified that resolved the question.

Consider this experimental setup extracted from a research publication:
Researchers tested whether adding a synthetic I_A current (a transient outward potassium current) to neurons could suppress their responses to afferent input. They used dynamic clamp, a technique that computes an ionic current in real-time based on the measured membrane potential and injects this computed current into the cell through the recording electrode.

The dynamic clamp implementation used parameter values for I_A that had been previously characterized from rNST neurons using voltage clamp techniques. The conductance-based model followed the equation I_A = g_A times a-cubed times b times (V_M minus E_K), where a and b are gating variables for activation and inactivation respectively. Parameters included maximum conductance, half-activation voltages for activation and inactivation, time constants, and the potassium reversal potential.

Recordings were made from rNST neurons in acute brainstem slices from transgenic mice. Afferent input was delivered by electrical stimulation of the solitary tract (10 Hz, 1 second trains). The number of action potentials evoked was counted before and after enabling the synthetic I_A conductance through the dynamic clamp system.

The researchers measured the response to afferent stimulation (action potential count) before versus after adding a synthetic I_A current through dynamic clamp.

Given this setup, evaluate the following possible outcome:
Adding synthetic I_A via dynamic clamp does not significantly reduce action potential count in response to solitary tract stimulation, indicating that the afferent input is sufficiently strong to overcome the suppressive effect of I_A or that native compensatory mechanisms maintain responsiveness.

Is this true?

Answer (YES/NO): NO